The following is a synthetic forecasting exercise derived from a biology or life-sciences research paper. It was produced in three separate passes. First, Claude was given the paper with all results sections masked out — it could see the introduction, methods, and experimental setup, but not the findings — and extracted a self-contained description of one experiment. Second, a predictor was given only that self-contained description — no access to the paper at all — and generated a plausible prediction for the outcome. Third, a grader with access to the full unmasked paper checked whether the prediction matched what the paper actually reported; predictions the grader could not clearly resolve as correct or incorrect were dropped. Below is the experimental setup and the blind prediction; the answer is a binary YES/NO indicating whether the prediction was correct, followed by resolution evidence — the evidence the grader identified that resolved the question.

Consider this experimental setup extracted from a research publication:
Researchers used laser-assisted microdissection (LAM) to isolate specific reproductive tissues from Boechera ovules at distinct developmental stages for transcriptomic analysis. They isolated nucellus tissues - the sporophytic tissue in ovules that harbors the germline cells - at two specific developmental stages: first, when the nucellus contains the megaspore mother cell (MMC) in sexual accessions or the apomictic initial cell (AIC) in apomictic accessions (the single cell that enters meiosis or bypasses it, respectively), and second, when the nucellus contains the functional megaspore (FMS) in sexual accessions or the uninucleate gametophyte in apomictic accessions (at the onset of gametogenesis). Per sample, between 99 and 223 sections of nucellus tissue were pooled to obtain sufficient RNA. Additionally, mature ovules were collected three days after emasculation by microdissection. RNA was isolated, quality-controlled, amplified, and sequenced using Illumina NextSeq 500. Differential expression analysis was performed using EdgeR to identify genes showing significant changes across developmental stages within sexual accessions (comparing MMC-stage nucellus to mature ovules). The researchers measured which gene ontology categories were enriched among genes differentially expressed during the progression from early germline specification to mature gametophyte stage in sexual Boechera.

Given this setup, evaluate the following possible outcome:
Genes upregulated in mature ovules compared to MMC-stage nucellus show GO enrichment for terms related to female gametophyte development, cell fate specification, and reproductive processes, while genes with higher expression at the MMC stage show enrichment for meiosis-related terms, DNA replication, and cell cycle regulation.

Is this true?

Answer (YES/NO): NO